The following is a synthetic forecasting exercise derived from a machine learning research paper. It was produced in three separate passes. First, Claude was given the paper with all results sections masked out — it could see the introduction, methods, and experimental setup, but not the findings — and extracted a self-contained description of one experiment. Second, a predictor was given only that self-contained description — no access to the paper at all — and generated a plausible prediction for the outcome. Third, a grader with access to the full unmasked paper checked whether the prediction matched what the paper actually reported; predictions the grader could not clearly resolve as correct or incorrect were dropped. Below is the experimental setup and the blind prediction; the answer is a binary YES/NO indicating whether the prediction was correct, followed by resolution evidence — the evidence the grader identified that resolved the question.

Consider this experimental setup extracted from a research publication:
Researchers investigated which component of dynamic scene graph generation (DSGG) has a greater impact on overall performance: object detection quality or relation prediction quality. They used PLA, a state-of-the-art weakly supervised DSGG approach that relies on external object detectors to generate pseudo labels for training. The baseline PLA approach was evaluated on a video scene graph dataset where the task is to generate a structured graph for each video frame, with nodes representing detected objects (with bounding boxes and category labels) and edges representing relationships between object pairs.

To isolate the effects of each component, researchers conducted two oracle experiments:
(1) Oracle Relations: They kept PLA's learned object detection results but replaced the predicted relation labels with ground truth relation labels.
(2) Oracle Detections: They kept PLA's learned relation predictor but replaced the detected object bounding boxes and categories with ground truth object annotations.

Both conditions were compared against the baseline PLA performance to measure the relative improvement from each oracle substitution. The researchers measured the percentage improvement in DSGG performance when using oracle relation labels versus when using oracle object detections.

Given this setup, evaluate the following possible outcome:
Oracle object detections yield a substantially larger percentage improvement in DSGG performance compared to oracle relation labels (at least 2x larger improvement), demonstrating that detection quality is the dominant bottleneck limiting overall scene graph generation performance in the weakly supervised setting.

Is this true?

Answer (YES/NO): YES